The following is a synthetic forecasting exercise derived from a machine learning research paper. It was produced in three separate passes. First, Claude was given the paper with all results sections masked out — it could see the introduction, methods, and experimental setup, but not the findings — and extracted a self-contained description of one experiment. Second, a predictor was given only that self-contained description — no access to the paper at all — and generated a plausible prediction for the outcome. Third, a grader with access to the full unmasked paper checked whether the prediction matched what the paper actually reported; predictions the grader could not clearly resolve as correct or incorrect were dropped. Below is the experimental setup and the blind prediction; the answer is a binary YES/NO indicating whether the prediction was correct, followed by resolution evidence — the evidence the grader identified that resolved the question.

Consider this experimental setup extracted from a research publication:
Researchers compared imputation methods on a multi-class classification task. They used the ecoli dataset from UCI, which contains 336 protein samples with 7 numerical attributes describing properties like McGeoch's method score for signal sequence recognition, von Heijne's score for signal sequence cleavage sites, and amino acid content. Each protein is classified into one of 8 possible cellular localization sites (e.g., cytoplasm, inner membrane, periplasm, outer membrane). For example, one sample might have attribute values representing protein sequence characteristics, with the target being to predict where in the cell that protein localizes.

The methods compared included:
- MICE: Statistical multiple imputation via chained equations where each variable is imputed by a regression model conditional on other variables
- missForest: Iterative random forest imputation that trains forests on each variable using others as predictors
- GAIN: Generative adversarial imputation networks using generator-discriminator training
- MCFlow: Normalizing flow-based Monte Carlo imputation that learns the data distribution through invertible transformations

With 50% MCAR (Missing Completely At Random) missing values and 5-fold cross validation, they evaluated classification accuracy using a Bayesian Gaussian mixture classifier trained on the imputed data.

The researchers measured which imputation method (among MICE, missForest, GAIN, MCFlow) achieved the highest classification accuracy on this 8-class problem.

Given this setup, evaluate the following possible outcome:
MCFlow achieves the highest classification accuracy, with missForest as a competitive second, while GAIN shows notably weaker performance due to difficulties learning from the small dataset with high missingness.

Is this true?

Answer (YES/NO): NO